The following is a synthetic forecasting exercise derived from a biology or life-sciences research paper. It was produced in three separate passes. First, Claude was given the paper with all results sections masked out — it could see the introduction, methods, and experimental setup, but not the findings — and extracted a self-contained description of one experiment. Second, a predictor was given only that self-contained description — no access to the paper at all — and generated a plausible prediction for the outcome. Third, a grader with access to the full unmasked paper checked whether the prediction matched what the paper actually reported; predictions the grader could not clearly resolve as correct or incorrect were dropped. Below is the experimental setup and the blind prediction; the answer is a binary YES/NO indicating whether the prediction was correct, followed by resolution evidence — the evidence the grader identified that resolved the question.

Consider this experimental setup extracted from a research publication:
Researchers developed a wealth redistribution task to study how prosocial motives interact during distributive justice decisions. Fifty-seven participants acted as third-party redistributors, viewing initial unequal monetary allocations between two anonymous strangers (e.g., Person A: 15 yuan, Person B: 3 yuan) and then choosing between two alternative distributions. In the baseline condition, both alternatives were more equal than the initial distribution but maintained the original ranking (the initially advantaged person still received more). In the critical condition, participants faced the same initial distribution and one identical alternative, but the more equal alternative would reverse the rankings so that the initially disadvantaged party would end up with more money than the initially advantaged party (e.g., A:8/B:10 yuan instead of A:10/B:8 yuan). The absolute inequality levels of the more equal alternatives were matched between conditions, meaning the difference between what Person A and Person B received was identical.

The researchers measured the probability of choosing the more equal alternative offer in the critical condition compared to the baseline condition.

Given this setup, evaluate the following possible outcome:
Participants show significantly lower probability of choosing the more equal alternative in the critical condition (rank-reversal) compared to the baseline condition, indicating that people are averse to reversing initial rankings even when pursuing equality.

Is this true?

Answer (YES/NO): YES